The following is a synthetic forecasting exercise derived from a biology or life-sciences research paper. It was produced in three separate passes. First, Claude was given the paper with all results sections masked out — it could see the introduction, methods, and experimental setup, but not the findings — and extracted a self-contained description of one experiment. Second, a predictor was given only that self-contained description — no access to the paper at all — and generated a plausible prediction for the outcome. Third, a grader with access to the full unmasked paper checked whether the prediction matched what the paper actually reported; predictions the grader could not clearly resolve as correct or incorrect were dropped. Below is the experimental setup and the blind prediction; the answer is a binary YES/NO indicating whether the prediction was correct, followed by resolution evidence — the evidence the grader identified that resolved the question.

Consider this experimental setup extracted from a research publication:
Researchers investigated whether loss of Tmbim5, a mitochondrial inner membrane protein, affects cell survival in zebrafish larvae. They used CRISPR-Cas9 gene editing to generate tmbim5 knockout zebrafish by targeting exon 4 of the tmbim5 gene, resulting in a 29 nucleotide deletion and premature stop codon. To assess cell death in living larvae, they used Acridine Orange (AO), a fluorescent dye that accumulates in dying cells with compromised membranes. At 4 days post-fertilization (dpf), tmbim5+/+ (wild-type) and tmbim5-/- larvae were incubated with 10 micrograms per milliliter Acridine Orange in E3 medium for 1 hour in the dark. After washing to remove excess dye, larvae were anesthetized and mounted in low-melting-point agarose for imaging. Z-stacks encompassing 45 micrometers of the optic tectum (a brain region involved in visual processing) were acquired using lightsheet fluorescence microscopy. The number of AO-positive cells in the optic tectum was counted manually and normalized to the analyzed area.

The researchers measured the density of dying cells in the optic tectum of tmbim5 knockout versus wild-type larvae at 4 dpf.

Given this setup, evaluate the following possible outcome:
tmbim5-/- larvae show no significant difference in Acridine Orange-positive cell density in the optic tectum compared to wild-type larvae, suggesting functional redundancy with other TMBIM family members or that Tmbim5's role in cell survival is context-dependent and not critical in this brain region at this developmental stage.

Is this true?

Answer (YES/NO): NO